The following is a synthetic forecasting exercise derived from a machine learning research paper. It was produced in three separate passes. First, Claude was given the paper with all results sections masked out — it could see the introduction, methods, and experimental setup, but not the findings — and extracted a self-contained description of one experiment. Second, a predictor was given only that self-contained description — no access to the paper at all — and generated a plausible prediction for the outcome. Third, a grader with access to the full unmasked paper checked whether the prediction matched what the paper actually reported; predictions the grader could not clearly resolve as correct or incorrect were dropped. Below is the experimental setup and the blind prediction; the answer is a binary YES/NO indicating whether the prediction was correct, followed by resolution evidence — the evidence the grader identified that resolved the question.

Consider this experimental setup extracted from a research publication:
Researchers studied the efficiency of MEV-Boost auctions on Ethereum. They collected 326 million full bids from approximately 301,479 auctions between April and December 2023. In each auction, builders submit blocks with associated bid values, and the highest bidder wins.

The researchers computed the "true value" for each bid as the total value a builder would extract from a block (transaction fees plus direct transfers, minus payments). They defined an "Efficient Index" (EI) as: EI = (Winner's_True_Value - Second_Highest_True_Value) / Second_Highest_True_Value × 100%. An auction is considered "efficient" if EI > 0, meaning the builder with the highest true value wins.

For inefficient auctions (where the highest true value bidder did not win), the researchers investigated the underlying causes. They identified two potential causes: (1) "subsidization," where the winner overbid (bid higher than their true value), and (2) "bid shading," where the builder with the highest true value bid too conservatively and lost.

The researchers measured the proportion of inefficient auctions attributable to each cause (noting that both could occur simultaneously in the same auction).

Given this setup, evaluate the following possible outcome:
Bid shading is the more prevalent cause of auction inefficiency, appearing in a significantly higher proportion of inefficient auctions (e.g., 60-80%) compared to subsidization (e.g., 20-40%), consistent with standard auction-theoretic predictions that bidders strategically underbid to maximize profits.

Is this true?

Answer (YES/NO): NO